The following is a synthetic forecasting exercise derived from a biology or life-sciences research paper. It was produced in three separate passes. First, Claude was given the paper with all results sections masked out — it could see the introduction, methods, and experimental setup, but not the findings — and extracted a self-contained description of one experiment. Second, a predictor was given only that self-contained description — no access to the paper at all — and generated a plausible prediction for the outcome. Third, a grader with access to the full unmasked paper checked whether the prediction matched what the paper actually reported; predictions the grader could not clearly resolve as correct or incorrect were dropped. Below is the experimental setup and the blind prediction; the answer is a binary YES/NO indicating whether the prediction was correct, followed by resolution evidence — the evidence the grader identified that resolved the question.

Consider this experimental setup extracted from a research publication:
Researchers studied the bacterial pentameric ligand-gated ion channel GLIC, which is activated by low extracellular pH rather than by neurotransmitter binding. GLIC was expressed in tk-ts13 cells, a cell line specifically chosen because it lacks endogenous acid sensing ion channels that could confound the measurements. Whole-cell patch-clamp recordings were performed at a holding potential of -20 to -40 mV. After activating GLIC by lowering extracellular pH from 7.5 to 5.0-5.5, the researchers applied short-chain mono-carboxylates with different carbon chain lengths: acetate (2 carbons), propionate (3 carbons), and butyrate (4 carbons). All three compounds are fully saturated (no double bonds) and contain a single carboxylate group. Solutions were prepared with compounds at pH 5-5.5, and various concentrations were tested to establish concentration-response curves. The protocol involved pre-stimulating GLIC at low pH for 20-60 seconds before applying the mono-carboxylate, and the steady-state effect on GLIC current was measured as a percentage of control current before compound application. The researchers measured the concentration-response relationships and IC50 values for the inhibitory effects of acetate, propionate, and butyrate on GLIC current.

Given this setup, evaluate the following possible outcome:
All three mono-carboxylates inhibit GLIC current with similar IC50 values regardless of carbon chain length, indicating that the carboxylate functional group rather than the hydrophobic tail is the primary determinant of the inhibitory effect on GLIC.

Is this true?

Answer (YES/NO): YES